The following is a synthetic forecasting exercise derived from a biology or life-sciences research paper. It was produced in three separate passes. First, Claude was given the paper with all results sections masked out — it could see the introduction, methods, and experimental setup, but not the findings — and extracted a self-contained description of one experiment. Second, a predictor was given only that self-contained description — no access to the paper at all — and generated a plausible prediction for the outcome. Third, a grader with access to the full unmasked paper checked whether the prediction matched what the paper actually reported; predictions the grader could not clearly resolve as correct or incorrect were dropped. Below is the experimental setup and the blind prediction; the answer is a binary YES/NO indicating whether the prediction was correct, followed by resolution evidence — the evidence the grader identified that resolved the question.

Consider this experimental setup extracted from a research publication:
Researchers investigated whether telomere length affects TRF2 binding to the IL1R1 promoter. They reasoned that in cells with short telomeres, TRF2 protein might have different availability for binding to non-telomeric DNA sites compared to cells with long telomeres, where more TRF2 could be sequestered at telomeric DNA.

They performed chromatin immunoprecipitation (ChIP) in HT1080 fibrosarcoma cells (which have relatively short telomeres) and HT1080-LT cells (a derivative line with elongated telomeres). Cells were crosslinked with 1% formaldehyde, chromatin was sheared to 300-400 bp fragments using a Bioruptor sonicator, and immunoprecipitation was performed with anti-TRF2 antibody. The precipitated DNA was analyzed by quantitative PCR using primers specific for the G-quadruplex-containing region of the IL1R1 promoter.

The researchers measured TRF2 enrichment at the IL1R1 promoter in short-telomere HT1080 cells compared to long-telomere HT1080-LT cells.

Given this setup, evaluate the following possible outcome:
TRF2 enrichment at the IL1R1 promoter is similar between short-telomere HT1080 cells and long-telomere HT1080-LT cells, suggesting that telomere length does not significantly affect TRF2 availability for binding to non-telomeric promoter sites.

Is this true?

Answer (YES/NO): NO